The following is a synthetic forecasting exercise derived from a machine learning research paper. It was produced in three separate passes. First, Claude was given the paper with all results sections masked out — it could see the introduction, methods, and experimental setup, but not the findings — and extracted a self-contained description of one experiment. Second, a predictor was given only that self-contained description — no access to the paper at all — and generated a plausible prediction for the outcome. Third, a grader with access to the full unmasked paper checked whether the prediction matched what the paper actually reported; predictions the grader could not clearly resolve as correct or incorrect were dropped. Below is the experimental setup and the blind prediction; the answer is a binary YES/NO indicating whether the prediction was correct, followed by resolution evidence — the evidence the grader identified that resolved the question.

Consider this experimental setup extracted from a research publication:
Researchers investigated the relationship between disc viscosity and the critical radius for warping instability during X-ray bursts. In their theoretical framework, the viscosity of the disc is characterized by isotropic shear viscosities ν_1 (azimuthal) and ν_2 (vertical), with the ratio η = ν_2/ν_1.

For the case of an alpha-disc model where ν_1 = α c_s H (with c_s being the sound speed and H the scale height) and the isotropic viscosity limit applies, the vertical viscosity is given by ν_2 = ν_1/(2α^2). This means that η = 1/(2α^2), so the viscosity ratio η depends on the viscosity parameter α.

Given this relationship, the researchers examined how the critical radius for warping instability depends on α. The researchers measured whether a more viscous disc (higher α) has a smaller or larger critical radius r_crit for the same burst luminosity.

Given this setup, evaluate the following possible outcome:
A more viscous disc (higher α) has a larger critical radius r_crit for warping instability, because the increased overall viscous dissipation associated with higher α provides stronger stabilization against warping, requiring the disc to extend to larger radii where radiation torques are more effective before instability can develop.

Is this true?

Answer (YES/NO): NO